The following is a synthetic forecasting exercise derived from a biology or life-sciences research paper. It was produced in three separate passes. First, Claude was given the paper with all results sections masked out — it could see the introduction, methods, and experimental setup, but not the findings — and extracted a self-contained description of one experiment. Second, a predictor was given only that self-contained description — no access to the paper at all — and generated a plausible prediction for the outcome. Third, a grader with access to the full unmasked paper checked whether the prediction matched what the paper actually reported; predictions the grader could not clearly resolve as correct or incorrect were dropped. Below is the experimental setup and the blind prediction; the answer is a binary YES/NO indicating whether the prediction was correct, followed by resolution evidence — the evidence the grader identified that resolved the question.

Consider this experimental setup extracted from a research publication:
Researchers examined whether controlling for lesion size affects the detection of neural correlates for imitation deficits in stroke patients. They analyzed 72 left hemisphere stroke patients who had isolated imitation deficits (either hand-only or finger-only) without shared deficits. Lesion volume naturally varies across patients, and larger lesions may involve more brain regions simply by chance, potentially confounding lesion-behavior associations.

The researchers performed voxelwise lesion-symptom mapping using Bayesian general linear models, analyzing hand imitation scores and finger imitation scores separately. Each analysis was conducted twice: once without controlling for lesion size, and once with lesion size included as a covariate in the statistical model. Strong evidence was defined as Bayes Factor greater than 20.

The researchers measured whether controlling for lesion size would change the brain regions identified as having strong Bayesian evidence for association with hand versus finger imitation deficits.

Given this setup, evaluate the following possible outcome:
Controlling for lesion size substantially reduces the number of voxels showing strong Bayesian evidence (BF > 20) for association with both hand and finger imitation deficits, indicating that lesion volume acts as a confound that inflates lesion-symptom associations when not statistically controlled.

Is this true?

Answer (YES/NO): NO